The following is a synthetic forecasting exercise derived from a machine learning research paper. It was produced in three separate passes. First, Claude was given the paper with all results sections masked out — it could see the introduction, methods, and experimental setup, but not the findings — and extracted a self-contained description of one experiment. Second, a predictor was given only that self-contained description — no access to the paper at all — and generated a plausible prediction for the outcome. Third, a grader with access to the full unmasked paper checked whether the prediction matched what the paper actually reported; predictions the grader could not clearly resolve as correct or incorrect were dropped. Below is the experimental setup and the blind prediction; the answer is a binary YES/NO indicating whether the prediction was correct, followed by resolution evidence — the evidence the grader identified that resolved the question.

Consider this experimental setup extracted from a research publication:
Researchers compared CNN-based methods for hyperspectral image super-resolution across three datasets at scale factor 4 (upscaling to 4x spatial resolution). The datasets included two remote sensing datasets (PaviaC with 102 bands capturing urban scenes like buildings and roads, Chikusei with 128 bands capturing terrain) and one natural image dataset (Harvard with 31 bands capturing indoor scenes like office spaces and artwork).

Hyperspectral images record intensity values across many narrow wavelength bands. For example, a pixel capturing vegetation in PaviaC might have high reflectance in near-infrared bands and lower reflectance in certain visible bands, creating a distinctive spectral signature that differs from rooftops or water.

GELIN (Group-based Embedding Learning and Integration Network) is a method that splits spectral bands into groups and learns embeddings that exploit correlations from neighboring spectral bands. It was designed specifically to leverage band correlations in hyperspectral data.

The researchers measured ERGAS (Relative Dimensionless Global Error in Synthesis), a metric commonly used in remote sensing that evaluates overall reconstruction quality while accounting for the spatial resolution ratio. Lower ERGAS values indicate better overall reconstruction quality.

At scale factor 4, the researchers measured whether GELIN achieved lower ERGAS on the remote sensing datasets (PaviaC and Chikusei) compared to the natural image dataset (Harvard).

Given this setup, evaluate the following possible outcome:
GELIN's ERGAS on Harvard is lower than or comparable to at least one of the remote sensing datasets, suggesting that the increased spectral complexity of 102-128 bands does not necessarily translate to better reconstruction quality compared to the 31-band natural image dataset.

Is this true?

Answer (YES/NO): YES